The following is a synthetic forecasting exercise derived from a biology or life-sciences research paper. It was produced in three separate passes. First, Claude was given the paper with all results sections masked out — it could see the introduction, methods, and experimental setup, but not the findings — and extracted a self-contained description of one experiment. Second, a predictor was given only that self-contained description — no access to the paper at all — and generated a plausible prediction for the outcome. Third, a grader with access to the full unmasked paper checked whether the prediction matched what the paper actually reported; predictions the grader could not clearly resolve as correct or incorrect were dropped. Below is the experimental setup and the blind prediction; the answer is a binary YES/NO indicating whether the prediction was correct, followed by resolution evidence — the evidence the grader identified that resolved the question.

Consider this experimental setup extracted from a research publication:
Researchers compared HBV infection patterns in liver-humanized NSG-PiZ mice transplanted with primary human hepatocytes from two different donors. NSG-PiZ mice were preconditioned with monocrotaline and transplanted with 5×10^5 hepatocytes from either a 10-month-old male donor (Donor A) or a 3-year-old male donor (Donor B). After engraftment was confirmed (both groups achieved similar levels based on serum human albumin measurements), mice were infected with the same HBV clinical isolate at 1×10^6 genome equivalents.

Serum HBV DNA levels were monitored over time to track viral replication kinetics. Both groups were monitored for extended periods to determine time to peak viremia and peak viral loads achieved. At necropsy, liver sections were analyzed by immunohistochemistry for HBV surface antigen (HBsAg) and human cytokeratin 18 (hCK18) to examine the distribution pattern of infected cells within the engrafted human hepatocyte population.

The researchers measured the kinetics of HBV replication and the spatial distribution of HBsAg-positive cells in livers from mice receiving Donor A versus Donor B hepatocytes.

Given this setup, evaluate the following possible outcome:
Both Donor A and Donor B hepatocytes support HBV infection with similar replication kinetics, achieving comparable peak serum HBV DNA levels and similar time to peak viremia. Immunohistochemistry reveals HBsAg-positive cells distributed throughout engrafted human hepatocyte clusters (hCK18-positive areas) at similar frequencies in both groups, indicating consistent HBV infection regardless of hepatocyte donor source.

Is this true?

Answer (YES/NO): NO